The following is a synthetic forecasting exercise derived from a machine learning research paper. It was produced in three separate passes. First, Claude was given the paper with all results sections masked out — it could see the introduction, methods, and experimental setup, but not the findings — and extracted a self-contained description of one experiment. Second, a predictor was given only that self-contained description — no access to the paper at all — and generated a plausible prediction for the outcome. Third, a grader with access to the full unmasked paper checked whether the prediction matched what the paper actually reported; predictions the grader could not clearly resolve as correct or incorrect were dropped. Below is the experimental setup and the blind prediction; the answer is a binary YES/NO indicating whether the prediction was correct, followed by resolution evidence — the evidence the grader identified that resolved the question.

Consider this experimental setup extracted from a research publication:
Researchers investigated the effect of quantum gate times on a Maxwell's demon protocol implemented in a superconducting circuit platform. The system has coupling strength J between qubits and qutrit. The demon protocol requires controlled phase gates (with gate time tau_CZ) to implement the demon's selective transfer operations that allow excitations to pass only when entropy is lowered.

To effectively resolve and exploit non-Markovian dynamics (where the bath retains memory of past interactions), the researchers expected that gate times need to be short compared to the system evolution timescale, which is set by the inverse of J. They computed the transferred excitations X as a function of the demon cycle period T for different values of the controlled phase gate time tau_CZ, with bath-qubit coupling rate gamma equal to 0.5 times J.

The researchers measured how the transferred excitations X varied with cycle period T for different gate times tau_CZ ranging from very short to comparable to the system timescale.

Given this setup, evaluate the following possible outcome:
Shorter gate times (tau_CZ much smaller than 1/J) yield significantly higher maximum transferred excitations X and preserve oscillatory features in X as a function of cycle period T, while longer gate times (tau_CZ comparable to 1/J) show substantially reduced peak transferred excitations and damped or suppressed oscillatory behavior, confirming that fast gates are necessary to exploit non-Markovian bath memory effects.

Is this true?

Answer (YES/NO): NO